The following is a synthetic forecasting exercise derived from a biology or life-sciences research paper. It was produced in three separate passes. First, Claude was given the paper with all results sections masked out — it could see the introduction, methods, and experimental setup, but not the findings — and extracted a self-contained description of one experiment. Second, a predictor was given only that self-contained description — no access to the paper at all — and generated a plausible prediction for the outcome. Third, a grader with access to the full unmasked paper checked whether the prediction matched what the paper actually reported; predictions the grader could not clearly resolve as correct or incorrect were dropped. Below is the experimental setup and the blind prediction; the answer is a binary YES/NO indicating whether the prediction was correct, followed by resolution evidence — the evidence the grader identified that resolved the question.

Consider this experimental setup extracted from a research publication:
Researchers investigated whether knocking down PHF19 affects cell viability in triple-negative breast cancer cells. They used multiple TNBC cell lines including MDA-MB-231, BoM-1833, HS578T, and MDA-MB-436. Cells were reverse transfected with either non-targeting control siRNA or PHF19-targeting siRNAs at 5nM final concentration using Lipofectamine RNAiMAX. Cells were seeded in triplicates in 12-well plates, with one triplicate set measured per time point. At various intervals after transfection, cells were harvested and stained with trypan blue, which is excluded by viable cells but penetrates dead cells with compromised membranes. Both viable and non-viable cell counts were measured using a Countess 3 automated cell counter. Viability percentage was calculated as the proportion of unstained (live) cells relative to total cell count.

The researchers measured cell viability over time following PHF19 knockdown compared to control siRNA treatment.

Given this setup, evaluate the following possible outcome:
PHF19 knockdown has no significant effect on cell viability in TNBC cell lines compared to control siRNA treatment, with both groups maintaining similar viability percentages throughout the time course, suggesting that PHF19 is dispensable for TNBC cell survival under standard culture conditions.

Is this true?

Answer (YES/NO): YES